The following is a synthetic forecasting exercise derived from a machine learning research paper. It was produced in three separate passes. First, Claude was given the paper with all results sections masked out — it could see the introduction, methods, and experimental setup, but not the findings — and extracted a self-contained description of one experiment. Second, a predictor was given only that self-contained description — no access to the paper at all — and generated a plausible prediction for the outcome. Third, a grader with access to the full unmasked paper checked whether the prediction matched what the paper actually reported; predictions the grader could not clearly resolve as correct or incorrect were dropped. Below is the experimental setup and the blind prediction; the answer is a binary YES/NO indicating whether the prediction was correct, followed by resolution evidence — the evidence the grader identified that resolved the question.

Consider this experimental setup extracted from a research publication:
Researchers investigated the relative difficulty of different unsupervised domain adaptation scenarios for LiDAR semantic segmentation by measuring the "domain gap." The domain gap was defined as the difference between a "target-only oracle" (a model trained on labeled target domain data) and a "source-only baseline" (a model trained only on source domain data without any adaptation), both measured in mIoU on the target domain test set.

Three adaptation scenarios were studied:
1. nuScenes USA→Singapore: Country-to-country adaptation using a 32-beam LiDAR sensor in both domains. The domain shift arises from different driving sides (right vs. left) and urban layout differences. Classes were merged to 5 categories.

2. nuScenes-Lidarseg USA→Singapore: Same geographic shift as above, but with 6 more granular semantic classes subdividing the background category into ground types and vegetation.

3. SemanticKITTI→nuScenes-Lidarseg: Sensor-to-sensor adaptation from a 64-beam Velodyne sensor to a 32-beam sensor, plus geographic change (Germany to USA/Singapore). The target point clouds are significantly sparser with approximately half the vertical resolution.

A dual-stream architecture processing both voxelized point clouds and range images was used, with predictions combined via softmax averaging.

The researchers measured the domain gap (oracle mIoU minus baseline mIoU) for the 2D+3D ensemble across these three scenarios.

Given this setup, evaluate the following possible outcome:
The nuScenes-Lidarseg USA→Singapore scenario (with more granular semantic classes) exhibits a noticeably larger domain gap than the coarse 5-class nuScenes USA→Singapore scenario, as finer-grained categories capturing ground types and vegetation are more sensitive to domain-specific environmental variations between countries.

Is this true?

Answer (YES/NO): NO